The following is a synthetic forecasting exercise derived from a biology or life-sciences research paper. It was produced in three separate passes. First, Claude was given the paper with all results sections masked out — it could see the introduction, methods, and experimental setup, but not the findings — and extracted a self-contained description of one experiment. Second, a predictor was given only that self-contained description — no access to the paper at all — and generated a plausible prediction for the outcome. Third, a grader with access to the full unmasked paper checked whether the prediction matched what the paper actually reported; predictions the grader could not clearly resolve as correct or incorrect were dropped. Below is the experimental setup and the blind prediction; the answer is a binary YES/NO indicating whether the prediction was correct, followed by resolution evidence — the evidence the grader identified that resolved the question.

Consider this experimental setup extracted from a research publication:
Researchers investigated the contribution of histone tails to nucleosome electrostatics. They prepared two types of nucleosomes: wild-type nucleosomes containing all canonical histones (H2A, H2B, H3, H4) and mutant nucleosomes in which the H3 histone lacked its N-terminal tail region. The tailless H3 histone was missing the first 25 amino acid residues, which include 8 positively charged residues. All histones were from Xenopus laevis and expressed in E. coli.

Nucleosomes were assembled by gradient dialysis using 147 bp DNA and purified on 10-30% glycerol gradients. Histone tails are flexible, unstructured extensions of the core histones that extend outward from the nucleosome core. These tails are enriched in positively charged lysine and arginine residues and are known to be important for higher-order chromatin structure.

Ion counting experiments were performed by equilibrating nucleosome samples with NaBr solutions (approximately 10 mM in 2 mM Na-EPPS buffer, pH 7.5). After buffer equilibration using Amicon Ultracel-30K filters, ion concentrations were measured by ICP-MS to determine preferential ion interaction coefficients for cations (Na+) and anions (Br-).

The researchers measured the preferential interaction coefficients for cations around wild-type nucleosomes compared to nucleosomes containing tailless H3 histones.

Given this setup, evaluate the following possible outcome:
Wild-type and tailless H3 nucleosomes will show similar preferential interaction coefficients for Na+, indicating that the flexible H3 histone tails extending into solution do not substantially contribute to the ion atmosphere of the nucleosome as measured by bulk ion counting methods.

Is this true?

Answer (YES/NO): NO